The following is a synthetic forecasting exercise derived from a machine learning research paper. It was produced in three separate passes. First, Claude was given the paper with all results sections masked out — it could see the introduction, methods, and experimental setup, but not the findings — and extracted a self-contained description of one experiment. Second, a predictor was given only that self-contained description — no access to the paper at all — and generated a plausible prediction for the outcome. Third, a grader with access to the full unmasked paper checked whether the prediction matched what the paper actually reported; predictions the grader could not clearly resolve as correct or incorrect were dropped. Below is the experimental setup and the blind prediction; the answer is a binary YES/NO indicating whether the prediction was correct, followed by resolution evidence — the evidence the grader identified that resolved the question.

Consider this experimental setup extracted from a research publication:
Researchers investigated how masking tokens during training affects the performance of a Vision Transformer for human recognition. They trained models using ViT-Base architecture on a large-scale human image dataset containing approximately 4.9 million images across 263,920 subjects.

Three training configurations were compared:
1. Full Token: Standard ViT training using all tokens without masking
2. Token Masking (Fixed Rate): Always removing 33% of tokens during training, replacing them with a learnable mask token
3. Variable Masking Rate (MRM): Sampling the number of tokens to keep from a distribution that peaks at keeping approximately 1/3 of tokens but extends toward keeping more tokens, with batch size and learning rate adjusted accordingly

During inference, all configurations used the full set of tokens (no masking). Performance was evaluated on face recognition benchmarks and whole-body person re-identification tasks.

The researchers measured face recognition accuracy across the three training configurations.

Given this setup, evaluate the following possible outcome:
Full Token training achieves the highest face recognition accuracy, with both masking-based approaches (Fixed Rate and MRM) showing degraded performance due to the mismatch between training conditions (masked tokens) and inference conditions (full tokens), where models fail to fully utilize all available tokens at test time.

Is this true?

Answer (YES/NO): YES